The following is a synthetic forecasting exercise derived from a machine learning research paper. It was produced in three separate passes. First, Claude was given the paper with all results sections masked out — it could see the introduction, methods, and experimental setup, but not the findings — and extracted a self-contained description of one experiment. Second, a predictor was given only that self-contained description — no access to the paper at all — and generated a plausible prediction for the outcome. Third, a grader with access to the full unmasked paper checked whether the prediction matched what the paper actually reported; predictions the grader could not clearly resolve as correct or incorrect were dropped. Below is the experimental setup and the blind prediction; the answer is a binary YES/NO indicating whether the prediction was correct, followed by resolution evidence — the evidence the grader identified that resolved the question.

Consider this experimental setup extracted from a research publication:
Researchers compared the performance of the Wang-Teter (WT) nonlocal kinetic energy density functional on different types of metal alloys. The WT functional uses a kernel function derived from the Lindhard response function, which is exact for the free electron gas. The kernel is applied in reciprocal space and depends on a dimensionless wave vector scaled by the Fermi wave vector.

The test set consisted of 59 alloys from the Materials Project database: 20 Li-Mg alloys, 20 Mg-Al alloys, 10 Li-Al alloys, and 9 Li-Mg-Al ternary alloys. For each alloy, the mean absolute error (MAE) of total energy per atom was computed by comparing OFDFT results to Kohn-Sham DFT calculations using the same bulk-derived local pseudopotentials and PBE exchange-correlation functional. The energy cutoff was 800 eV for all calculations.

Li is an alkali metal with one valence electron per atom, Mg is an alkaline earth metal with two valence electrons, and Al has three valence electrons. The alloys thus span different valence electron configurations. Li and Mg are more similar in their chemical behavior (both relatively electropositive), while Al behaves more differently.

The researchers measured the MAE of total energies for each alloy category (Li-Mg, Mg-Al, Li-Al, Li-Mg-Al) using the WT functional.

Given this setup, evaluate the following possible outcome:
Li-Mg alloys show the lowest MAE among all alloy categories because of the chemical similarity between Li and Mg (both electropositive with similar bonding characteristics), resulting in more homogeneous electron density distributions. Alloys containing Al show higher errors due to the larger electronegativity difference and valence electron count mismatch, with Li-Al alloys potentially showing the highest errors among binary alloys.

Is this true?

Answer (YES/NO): YES